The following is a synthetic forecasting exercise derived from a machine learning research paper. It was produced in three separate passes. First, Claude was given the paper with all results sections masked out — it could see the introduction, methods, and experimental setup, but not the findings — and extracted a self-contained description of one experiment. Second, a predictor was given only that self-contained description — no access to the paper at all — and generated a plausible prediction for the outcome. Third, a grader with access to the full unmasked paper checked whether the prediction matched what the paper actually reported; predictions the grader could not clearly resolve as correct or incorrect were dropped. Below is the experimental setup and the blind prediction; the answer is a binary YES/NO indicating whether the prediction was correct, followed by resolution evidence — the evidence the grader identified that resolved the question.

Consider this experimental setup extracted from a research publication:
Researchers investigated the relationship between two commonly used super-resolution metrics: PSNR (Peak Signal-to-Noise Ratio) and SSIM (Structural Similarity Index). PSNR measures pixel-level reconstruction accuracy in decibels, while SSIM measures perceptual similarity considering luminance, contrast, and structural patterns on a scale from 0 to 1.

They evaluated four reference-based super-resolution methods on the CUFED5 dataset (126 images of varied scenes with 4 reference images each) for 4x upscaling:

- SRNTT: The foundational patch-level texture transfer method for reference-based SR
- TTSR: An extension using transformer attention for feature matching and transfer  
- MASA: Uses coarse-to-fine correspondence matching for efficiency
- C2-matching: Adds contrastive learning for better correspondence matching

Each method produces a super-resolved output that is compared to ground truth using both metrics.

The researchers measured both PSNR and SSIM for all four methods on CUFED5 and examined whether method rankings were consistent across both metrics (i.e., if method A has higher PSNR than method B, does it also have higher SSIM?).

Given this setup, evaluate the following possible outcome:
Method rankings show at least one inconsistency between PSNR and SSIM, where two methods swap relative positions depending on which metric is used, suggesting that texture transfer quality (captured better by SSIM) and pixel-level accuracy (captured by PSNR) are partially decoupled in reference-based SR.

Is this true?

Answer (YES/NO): YES